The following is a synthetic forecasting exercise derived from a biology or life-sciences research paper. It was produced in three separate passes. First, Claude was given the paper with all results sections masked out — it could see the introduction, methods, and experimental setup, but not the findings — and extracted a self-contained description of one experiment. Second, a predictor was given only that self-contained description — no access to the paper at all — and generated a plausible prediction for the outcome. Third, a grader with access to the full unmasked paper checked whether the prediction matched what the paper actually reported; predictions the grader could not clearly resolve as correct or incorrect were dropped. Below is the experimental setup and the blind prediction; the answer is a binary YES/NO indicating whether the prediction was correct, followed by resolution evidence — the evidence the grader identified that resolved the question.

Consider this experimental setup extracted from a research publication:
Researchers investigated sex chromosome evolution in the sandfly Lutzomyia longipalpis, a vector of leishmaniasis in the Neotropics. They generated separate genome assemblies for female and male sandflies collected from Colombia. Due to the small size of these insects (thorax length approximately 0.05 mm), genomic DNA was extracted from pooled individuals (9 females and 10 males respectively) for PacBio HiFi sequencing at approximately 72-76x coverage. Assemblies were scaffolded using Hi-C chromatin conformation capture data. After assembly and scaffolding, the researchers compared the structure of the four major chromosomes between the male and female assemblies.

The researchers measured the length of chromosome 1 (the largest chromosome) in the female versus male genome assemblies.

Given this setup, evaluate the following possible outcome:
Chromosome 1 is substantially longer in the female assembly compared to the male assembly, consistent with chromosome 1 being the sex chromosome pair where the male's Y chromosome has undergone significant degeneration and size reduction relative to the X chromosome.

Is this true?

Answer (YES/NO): NO